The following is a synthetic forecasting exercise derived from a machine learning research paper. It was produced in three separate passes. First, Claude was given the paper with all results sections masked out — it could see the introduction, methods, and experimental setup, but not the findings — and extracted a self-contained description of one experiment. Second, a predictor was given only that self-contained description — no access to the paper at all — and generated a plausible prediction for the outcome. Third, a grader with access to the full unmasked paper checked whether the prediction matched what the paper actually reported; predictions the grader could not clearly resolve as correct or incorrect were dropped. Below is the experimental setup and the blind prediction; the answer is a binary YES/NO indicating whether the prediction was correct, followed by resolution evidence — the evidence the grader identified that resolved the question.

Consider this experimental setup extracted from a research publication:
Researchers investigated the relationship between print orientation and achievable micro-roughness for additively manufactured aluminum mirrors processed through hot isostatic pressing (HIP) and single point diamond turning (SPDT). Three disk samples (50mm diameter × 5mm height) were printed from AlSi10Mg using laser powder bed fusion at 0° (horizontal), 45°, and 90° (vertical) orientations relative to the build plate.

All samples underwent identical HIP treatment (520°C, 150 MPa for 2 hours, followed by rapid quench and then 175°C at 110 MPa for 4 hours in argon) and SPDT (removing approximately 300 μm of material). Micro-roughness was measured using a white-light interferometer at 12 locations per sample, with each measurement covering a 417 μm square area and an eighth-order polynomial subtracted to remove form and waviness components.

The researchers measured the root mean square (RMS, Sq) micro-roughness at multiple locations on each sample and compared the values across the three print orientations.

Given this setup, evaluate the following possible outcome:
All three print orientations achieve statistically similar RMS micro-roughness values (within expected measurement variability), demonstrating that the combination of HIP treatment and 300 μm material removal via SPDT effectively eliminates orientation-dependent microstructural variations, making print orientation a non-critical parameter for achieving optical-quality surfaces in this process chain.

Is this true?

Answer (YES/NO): NO